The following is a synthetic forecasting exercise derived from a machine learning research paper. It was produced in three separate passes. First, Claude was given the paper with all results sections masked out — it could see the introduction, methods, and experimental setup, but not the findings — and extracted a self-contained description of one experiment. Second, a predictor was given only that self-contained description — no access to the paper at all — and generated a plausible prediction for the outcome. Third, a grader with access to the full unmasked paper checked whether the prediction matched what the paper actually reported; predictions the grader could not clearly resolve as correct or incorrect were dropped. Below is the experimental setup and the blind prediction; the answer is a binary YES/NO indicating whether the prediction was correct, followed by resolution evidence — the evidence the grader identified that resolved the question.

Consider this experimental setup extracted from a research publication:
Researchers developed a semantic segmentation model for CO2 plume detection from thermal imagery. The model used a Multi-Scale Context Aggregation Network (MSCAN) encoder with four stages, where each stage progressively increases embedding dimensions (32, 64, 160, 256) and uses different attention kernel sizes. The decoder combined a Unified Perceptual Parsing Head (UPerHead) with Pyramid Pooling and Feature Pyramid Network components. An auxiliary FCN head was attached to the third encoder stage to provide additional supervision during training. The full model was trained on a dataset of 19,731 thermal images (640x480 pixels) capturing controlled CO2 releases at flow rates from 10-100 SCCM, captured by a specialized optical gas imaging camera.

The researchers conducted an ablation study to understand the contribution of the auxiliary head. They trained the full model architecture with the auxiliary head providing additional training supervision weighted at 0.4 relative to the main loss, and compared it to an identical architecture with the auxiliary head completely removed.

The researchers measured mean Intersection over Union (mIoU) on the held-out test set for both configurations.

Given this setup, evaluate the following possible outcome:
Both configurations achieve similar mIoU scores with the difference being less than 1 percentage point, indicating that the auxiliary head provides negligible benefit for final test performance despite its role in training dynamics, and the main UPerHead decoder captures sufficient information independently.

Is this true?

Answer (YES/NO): NO